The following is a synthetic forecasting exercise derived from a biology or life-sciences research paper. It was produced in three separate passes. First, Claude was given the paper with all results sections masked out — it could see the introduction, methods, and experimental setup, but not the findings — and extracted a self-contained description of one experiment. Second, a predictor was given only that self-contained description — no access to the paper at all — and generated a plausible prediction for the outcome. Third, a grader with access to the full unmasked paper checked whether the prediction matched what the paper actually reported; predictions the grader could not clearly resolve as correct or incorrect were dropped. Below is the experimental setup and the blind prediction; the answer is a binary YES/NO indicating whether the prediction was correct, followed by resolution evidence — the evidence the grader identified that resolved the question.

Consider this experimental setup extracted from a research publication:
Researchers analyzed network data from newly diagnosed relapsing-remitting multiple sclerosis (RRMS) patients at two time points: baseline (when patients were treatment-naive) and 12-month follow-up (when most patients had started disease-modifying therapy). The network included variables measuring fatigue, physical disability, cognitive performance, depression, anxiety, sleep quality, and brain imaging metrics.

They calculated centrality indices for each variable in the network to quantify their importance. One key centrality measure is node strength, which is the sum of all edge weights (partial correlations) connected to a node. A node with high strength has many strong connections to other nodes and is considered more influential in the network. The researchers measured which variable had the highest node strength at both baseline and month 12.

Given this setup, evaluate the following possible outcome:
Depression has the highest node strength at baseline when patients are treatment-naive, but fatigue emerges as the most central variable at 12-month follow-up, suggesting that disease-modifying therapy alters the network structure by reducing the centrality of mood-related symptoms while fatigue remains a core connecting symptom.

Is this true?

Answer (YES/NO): NO